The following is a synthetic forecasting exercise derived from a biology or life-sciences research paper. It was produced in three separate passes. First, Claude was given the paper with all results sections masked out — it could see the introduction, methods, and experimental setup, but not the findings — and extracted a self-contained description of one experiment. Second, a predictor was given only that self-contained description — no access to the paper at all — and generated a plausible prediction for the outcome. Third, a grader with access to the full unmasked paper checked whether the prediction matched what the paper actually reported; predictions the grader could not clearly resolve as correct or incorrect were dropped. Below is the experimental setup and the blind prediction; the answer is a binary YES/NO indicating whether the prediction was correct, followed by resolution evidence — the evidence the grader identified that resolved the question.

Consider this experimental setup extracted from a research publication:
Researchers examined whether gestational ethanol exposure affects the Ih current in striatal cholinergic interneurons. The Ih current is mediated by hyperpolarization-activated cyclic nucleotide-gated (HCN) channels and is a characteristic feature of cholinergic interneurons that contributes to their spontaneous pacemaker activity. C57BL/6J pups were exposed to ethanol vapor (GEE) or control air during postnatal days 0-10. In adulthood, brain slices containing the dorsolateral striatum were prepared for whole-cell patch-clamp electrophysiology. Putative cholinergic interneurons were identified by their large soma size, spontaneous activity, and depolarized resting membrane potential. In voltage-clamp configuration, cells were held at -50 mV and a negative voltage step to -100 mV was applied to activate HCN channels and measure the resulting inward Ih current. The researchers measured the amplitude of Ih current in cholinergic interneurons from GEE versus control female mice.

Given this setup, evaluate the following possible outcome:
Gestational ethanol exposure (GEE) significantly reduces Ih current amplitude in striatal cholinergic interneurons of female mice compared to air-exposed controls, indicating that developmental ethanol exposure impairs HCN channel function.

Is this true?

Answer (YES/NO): NO